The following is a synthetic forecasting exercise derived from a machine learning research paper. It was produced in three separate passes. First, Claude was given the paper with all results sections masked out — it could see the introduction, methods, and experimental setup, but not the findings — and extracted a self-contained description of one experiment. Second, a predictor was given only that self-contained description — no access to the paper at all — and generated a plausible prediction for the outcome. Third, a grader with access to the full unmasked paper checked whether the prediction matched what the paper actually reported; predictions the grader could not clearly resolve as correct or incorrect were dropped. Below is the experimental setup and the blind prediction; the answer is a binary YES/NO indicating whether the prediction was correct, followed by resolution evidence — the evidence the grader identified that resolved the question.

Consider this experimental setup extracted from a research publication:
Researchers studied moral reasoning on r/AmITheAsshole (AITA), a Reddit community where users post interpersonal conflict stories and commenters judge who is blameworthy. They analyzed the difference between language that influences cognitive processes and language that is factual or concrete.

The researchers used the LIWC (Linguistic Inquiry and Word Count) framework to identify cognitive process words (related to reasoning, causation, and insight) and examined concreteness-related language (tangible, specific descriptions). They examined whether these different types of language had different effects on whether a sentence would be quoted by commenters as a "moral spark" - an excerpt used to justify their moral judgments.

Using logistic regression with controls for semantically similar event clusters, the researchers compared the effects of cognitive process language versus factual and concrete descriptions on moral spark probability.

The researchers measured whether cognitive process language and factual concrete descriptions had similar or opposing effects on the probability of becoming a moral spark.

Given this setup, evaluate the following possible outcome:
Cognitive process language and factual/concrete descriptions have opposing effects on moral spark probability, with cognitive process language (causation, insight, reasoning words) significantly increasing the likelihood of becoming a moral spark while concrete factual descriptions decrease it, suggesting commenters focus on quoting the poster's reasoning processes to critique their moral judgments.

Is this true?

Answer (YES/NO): YES